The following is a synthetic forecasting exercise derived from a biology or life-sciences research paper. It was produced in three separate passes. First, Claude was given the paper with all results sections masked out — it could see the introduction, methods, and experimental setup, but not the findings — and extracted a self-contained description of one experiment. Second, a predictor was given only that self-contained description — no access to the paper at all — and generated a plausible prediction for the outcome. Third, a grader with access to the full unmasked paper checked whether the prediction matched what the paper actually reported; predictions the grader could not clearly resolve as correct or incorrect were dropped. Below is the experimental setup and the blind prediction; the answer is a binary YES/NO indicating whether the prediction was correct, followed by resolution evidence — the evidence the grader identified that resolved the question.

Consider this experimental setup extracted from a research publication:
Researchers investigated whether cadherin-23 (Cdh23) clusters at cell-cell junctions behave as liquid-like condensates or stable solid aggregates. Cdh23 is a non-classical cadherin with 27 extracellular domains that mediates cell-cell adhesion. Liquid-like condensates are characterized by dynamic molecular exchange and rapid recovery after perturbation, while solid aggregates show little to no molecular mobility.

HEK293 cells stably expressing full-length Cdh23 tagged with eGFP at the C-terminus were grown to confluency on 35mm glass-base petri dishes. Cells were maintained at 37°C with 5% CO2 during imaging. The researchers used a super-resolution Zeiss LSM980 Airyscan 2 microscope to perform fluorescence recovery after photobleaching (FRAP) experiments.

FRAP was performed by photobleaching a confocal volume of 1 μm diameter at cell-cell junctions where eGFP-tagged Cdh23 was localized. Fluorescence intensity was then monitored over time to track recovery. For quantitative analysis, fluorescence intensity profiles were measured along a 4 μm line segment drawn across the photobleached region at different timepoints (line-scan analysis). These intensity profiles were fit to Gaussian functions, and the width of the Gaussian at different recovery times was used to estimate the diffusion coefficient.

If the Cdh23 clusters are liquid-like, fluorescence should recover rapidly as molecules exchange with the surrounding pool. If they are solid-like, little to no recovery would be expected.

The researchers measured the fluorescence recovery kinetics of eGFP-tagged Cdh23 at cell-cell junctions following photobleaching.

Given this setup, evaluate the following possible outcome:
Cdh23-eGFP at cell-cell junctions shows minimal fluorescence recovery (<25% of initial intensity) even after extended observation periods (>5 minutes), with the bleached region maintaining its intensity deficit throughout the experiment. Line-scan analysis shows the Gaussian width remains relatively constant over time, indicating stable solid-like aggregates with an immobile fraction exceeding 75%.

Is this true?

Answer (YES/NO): NO